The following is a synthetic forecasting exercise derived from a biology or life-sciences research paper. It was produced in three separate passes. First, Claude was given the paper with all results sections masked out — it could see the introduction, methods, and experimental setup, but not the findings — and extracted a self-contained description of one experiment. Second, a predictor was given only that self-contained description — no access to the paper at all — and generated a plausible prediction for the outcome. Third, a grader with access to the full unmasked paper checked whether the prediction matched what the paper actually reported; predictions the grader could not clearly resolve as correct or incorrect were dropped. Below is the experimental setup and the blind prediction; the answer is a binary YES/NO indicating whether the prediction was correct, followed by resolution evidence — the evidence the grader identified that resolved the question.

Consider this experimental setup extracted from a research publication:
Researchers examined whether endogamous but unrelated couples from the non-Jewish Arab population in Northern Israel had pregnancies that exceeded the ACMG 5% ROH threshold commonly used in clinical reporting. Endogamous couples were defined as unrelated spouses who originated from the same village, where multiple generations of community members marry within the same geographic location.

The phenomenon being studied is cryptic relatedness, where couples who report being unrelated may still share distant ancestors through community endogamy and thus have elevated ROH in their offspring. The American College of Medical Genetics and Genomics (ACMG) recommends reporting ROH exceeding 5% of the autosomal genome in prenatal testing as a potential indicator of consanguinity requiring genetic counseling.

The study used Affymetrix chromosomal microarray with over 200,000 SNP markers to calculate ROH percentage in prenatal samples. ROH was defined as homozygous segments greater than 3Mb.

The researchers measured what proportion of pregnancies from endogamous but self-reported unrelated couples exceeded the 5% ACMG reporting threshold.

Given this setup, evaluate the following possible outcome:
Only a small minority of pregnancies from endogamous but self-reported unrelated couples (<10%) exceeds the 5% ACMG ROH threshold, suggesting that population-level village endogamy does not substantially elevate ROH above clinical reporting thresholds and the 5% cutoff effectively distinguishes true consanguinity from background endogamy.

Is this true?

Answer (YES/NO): YES